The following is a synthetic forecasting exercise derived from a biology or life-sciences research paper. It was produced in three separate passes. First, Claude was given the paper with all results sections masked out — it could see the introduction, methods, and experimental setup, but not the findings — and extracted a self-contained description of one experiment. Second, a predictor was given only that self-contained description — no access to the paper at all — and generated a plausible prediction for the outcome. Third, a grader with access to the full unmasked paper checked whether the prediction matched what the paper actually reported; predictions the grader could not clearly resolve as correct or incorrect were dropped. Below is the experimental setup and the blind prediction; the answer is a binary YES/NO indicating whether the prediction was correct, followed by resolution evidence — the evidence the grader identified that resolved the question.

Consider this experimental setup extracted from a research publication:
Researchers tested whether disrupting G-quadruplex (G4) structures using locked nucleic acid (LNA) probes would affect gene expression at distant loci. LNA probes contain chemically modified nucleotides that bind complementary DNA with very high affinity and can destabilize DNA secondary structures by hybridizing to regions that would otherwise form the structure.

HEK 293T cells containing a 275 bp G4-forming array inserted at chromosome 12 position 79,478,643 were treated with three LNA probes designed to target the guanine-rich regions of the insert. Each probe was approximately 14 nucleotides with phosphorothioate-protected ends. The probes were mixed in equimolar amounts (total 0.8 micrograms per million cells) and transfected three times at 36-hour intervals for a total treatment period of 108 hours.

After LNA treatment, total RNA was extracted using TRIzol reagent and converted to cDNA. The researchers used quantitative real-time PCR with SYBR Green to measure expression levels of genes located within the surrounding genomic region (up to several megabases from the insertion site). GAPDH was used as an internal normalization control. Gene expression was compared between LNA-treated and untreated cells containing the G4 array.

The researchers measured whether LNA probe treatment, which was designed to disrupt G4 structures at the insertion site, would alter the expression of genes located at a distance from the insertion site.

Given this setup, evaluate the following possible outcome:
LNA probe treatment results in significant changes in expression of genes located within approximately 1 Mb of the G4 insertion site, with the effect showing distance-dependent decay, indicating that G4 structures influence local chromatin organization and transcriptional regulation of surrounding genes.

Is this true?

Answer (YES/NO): NO